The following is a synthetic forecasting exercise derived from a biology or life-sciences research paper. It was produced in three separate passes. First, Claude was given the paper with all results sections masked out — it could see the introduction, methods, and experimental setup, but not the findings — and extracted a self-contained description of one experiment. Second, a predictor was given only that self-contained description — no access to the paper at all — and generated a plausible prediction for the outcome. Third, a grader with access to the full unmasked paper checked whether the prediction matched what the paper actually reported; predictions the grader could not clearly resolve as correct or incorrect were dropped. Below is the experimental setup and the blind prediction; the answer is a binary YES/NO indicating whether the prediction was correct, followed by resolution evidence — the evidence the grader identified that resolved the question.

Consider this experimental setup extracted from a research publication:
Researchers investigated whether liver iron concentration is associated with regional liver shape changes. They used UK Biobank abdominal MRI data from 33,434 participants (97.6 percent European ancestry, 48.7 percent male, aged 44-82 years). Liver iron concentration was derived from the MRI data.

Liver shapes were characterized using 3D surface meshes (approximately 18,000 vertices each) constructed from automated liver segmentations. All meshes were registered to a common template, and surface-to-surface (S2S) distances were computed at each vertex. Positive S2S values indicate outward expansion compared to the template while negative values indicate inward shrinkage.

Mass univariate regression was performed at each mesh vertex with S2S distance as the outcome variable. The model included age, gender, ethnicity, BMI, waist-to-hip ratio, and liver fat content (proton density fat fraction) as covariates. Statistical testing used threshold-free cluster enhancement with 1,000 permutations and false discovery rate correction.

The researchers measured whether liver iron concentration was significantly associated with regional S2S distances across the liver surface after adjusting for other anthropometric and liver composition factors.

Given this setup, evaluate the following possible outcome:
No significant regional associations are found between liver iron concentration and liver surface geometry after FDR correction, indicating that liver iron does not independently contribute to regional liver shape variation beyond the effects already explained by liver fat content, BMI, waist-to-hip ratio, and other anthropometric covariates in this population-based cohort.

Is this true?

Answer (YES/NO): NO